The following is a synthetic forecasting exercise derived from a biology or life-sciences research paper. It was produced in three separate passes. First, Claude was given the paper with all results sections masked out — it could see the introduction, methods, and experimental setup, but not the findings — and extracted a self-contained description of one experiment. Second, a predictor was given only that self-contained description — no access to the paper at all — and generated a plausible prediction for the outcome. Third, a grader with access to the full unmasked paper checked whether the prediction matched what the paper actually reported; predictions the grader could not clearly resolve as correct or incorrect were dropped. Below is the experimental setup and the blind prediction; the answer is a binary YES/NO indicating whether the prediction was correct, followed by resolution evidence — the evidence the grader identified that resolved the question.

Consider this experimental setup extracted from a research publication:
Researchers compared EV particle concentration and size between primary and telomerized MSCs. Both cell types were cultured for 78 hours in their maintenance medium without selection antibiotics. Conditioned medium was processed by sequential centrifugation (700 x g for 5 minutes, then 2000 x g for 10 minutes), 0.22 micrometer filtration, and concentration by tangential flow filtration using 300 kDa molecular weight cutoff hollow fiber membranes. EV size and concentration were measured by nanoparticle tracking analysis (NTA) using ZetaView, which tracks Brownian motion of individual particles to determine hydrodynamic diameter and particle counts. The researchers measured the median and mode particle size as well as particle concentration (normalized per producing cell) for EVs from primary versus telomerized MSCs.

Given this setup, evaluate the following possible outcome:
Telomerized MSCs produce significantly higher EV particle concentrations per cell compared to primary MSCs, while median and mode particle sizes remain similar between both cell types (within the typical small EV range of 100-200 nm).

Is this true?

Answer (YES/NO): NO